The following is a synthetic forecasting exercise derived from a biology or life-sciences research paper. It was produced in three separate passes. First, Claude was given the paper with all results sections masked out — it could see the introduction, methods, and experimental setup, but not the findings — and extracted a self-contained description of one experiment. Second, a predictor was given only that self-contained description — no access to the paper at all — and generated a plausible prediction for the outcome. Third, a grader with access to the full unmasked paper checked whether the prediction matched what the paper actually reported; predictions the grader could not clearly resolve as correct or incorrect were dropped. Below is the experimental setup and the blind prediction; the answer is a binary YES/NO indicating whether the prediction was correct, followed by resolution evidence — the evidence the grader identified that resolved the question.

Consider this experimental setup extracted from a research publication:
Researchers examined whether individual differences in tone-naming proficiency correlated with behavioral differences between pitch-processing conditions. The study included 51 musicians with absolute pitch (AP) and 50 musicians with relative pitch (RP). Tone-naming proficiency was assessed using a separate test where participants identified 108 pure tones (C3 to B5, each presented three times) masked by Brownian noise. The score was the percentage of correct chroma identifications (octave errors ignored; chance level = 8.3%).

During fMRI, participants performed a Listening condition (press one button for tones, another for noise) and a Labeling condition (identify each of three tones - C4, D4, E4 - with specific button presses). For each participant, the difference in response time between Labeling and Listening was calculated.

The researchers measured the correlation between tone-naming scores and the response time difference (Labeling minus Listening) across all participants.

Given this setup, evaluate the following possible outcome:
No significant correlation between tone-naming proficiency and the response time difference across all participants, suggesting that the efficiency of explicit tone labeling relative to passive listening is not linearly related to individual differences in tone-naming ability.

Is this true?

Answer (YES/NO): NO